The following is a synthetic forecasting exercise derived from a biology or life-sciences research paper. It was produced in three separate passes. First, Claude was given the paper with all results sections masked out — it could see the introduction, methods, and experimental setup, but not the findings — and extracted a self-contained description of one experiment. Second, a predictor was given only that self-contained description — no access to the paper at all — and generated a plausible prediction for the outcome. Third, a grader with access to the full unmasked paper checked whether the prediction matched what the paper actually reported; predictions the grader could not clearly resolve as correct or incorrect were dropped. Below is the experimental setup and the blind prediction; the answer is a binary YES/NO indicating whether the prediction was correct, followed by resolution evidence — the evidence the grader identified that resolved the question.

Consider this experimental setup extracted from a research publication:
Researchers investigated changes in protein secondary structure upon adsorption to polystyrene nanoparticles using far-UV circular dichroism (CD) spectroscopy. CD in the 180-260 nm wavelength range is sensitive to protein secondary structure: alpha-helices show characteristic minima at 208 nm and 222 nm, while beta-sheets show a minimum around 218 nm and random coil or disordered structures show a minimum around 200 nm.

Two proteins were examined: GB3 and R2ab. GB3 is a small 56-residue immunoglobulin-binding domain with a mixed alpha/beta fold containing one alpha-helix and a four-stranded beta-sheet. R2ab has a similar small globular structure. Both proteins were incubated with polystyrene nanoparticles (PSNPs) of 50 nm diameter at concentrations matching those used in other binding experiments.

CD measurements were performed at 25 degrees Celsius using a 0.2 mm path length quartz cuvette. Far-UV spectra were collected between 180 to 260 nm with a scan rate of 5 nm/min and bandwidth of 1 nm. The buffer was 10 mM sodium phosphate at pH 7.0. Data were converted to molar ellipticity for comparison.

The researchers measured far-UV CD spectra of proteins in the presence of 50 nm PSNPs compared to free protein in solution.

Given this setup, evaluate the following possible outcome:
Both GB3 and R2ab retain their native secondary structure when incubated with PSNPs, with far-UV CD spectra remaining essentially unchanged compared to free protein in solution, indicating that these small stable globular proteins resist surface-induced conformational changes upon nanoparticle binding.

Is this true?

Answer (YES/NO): NO